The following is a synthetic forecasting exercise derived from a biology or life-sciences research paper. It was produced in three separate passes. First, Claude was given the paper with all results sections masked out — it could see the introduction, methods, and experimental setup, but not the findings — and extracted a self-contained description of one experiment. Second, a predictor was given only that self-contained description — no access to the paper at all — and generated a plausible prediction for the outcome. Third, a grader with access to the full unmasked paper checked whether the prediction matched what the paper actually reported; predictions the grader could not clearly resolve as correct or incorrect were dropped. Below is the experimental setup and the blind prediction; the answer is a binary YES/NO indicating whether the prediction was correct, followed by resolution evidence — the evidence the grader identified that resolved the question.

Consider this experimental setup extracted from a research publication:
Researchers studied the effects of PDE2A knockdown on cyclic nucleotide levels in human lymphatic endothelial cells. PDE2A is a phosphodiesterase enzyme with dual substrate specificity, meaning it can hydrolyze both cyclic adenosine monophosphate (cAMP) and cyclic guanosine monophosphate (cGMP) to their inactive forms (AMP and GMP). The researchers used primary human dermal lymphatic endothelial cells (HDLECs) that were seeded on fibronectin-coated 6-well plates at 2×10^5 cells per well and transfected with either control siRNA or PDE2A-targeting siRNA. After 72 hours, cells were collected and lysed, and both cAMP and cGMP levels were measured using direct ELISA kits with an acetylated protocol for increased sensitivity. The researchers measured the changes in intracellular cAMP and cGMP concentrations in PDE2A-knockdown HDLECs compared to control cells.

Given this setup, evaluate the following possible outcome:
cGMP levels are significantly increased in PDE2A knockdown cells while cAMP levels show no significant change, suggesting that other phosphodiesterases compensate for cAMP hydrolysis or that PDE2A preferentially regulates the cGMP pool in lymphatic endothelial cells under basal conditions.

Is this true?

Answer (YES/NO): YES